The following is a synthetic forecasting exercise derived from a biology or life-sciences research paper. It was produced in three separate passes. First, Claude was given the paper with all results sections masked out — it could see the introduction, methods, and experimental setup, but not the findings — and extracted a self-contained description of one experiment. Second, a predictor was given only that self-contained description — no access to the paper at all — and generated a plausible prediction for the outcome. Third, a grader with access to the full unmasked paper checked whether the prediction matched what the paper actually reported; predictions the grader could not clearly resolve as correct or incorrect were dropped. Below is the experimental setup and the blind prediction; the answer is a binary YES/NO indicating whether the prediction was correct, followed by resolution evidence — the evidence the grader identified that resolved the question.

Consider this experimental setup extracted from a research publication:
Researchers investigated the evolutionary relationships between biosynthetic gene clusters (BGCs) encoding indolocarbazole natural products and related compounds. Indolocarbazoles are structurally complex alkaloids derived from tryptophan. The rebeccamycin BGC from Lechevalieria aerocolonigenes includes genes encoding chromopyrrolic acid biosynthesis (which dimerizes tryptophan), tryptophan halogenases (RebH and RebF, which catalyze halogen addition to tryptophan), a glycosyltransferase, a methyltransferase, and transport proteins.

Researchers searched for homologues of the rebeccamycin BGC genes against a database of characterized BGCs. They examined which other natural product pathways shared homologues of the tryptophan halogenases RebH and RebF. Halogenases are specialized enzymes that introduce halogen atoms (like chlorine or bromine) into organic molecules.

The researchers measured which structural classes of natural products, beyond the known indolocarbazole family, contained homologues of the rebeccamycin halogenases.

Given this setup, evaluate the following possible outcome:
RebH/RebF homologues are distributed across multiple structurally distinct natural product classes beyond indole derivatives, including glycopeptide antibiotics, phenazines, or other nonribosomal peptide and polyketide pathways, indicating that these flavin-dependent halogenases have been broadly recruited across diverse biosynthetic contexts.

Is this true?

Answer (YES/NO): NO